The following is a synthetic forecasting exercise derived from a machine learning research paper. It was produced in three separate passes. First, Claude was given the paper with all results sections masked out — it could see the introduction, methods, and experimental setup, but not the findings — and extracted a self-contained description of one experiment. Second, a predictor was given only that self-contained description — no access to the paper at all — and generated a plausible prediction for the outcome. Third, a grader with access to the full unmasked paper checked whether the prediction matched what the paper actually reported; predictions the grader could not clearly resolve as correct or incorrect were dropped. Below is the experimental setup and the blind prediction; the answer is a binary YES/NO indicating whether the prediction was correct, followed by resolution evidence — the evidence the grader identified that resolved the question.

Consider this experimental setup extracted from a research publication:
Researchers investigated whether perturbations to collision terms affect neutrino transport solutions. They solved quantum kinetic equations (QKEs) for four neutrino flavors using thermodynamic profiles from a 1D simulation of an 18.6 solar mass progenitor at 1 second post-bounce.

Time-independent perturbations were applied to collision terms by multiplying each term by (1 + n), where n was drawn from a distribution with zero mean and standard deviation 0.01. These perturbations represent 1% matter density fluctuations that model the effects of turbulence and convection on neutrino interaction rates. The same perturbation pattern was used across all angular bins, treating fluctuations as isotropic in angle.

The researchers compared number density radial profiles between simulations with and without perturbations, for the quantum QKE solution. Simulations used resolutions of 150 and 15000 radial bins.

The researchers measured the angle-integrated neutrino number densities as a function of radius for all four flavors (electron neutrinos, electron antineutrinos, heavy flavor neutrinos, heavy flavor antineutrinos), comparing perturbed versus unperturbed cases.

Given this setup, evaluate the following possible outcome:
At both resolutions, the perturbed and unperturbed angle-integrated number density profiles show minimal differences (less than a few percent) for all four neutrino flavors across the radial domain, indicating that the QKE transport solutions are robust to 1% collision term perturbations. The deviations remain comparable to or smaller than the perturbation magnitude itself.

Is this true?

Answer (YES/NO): YES